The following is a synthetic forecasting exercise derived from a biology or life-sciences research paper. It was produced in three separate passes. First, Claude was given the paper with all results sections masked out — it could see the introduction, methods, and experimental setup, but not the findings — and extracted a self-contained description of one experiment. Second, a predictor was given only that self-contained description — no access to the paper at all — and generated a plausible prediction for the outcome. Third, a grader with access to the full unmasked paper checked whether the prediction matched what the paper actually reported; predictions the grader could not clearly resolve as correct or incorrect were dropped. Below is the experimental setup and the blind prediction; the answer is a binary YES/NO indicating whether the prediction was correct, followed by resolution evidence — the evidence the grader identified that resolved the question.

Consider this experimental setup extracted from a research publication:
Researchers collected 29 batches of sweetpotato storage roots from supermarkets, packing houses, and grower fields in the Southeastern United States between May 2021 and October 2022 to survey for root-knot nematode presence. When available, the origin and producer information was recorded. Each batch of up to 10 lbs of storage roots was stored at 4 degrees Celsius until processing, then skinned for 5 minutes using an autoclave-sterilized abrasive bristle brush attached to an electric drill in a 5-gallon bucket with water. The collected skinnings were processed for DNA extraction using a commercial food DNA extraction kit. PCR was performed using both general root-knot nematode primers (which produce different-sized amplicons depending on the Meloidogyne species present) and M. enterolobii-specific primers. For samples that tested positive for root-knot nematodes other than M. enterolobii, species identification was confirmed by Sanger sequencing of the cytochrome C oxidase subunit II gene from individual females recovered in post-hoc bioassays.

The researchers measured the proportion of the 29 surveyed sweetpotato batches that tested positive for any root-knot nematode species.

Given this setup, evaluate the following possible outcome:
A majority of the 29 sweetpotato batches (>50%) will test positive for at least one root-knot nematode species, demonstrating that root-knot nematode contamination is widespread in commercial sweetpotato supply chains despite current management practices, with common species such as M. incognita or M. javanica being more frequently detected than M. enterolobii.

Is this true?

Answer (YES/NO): NO